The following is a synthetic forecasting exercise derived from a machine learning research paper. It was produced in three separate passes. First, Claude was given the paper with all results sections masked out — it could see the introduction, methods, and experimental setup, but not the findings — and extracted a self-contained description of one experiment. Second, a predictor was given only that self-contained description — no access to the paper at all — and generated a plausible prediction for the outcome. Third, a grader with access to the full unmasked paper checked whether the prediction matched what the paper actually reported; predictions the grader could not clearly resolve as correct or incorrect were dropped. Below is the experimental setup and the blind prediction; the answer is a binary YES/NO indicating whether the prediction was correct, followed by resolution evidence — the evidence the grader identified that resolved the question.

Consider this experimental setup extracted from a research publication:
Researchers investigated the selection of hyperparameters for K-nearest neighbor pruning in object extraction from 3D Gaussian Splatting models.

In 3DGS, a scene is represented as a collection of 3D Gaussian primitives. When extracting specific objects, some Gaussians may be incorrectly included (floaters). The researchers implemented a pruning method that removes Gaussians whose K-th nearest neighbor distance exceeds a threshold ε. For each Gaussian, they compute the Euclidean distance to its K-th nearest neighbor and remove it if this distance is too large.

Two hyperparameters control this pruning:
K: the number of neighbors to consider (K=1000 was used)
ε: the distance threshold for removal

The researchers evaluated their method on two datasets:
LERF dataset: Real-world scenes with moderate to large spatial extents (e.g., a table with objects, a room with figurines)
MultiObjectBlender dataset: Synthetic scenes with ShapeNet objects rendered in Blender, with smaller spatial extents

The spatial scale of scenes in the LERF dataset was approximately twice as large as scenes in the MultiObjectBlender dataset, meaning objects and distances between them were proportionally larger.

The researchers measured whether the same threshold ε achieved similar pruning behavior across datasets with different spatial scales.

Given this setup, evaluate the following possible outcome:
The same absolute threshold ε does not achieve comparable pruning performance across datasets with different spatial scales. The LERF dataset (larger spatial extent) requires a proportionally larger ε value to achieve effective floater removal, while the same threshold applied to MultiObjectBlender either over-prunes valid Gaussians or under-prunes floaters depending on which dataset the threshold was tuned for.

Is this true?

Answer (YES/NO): YES